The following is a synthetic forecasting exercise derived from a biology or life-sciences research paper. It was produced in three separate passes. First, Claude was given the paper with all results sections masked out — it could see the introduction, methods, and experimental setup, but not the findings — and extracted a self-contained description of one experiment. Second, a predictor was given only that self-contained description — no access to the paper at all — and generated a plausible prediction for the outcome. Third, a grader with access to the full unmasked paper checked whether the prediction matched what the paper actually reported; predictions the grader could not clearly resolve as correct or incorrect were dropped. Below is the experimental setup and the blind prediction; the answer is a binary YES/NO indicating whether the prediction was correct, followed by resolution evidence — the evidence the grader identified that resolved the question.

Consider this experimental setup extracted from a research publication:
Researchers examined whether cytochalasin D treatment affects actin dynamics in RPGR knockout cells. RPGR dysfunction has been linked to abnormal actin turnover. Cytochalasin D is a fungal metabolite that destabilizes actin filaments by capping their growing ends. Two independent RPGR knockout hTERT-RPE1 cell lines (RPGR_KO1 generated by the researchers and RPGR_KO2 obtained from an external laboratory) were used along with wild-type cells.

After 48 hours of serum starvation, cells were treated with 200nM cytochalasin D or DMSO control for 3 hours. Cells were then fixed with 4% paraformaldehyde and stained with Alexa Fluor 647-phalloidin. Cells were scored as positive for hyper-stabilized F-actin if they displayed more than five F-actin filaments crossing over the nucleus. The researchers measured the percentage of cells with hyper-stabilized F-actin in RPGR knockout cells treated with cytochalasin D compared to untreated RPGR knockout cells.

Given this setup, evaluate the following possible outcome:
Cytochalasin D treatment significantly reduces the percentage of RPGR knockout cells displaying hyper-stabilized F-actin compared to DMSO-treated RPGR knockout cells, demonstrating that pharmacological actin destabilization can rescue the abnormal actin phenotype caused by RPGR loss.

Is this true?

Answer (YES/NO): NO